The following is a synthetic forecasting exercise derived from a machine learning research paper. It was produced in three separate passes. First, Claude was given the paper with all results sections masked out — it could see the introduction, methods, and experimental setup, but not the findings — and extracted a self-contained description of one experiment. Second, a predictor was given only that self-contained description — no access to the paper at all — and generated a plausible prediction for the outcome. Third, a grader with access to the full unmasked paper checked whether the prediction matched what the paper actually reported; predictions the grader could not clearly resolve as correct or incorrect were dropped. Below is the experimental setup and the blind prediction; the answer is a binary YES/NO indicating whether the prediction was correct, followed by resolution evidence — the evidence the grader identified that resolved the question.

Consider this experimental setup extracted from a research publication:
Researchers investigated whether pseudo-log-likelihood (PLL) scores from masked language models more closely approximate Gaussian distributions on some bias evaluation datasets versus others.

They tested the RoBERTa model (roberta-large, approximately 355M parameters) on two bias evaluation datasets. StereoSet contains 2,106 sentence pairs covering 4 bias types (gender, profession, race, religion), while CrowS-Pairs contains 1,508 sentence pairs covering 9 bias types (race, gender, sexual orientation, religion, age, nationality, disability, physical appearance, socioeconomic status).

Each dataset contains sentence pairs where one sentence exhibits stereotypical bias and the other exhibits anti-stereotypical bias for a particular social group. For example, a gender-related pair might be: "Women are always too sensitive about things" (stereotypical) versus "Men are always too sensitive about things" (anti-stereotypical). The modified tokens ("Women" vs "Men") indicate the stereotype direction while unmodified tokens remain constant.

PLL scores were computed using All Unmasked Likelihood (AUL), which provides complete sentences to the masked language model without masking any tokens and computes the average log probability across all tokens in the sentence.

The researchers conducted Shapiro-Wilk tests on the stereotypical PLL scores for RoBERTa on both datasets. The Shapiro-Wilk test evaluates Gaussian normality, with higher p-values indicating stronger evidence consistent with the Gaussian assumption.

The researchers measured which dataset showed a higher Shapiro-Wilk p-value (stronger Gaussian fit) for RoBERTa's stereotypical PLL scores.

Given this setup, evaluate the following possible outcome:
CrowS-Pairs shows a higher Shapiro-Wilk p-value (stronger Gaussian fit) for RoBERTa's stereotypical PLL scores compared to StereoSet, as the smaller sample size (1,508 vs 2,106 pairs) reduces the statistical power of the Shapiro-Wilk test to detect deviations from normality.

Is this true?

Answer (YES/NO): NO